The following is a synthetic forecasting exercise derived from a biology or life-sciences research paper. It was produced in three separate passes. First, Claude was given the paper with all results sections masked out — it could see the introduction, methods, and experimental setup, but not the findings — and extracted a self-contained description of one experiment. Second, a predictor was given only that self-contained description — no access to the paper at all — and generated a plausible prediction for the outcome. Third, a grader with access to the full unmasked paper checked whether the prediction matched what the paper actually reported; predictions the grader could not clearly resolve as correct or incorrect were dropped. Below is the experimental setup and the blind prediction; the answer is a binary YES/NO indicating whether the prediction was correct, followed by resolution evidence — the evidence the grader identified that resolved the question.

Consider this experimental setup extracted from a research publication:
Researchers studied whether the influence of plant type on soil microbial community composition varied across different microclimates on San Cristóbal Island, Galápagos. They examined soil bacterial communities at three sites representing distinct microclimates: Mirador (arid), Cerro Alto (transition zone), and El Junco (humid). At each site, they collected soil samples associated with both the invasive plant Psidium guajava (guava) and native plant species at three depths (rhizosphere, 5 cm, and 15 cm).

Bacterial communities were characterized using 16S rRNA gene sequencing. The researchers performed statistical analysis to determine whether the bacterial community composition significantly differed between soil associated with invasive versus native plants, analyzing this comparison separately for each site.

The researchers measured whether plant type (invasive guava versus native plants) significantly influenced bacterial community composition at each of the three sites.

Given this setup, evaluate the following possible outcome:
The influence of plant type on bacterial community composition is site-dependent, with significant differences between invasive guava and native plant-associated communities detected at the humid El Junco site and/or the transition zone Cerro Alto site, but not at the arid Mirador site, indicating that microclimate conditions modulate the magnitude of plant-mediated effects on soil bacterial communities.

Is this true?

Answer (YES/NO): NO